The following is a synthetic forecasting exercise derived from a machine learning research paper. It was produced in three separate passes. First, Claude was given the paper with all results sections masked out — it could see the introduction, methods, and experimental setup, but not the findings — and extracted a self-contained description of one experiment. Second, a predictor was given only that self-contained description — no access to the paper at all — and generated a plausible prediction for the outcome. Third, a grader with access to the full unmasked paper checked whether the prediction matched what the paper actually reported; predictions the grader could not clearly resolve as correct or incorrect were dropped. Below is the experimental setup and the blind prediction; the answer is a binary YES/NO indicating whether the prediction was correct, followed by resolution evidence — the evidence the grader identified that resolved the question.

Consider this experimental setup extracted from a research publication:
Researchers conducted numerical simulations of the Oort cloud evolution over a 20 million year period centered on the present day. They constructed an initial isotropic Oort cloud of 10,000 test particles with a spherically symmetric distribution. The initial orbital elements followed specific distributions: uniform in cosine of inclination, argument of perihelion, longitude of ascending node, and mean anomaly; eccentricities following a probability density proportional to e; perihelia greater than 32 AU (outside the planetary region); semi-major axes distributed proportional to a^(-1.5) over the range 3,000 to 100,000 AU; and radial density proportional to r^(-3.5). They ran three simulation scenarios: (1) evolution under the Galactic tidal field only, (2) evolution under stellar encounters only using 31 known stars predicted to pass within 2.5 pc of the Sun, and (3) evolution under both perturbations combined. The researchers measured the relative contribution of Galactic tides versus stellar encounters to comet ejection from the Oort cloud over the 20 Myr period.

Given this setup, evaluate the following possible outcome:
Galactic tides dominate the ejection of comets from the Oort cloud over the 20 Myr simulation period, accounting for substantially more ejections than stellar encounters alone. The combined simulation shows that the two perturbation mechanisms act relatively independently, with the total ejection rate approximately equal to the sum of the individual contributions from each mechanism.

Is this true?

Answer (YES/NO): NO